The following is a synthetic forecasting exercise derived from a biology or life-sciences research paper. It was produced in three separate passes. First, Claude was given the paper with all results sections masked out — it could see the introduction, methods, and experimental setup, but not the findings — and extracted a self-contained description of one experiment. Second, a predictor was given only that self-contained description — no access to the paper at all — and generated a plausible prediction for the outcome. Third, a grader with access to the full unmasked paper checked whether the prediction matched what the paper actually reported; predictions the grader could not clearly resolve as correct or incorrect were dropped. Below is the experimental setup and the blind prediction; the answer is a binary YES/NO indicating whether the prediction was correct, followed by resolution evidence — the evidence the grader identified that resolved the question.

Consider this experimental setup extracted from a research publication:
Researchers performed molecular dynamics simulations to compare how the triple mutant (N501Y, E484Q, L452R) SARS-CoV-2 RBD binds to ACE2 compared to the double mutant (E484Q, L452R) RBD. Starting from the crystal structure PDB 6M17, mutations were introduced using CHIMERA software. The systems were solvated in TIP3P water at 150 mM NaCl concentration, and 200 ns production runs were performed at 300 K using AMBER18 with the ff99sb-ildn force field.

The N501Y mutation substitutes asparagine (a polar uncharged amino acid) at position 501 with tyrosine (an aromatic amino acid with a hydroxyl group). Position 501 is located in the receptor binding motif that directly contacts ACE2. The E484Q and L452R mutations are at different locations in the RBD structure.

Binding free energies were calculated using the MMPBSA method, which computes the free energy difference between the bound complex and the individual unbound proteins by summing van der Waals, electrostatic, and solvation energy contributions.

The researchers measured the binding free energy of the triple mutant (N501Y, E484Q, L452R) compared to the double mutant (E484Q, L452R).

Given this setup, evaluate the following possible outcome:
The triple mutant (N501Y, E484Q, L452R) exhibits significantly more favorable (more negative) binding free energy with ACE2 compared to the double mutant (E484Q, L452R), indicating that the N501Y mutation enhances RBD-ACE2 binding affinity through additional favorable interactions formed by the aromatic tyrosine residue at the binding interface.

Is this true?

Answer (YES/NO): NO